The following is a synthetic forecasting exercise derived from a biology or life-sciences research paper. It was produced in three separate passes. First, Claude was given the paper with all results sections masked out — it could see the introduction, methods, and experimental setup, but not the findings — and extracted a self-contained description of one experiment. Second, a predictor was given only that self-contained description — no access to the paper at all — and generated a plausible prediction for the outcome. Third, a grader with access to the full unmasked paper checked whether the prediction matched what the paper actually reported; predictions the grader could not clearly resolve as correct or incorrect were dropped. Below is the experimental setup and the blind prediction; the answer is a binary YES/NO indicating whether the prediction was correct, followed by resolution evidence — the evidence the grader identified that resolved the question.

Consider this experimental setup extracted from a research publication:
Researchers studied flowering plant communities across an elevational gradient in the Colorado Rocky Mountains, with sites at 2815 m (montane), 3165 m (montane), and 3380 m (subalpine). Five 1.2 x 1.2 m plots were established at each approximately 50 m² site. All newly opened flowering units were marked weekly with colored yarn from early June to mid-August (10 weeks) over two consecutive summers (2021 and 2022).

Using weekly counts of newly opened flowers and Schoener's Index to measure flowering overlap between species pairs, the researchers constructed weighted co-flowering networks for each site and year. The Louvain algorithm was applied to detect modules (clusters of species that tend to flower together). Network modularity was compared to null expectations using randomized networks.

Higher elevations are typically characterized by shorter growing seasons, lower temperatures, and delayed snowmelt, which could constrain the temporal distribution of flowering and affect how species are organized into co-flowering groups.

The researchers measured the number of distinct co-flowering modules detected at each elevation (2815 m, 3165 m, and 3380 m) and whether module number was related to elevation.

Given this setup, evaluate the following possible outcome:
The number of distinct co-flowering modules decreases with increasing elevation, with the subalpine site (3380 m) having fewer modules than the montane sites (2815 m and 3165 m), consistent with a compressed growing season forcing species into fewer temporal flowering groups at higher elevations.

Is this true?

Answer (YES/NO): NO